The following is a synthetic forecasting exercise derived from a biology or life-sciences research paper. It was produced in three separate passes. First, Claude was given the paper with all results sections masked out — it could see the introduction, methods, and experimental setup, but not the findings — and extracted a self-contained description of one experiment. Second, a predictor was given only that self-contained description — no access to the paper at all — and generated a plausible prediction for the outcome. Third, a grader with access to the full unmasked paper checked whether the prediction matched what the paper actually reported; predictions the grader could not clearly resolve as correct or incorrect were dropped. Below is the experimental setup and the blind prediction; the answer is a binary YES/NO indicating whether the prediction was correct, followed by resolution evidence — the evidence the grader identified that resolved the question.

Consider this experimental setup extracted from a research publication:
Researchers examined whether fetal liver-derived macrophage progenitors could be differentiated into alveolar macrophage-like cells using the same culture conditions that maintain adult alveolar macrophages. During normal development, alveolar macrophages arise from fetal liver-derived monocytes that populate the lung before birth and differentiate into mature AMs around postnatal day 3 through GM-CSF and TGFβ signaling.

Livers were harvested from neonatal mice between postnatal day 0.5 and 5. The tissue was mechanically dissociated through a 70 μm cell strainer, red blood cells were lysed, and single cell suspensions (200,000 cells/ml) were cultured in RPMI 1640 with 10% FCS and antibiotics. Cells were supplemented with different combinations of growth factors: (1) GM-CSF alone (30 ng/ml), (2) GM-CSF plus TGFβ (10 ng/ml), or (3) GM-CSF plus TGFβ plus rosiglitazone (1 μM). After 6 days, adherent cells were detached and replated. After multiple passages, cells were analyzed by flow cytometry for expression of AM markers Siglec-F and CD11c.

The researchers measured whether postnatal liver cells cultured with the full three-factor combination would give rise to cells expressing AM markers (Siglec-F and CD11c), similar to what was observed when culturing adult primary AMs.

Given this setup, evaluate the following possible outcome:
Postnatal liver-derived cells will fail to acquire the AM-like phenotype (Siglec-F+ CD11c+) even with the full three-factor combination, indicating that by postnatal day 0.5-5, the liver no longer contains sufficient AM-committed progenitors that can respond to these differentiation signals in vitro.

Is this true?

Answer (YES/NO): NO